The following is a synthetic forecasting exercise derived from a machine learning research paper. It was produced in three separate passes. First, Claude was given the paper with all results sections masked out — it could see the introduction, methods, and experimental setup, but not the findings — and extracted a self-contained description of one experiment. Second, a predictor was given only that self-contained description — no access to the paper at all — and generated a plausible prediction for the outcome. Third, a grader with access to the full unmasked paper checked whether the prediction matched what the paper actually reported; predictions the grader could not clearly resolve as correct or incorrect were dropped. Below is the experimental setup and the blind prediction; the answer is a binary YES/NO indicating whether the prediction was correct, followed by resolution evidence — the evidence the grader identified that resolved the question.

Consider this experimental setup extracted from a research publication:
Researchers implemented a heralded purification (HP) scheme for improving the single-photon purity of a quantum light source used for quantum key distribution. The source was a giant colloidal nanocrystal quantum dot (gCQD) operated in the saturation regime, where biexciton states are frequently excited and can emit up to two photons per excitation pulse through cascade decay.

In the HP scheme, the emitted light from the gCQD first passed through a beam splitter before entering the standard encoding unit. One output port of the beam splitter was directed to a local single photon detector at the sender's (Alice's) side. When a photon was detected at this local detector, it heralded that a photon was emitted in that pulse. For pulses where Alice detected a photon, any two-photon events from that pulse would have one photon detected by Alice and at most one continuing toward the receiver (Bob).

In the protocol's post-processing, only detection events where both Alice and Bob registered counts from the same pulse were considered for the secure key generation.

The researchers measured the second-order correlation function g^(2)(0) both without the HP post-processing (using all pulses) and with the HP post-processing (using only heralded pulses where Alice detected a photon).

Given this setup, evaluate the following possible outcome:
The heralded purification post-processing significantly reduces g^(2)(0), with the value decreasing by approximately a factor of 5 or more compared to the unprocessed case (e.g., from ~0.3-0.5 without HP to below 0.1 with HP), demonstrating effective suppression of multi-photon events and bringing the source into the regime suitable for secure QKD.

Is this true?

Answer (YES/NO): YES